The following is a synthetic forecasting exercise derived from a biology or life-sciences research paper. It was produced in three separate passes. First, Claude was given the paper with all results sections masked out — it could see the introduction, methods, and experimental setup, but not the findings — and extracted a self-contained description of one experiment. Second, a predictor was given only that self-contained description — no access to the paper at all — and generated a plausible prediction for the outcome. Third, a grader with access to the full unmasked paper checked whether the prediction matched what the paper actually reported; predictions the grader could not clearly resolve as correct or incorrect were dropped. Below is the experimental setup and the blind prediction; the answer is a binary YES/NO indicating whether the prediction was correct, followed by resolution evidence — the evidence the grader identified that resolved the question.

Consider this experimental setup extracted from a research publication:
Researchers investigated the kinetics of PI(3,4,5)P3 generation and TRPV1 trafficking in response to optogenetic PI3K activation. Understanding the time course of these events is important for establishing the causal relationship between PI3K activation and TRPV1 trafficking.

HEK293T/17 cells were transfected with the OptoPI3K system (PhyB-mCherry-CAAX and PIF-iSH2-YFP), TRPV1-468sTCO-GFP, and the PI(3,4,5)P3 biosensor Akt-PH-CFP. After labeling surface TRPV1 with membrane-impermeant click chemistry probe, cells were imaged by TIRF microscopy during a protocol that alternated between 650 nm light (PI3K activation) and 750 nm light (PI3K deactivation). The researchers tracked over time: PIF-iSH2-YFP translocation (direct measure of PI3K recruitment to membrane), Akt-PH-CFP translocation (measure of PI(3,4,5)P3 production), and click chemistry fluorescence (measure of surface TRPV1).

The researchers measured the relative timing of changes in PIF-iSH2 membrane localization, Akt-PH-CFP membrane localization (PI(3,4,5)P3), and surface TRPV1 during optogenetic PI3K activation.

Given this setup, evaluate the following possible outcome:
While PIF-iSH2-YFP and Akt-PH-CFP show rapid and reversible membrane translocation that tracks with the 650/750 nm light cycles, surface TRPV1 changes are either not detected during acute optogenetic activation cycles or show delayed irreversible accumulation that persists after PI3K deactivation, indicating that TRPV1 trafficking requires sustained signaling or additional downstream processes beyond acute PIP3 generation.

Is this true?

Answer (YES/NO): NO